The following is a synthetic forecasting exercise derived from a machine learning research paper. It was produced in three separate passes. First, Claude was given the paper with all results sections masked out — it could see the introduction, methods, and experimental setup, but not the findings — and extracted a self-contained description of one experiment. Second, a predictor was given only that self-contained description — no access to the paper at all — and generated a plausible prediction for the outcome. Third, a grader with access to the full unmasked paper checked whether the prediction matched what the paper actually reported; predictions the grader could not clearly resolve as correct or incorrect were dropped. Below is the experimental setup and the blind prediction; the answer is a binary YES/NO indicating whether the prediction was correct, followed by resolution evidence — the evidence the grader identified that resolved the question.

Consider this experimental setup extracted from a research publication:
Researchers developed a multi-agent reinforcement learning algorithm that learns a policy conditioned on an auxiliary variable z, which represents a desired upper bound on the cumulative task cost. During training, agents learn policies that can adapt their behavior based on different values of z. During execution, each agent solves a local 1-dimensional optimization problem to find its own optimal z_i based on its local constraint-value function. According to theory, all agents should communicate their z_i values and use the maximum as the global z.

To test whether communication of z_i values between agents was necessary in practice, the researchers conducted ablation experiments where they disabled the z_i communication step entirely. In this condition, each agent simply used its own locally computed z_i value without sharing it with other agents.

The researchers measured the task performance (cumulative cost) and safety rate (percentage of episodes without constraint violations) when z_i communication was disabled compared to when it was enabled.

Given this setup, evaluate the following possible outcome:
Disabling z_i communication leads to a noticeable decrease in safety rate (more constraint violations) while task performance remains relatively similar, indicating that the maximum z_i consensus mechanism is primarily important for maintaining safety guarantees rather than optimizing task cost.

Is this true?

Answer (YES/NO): NO